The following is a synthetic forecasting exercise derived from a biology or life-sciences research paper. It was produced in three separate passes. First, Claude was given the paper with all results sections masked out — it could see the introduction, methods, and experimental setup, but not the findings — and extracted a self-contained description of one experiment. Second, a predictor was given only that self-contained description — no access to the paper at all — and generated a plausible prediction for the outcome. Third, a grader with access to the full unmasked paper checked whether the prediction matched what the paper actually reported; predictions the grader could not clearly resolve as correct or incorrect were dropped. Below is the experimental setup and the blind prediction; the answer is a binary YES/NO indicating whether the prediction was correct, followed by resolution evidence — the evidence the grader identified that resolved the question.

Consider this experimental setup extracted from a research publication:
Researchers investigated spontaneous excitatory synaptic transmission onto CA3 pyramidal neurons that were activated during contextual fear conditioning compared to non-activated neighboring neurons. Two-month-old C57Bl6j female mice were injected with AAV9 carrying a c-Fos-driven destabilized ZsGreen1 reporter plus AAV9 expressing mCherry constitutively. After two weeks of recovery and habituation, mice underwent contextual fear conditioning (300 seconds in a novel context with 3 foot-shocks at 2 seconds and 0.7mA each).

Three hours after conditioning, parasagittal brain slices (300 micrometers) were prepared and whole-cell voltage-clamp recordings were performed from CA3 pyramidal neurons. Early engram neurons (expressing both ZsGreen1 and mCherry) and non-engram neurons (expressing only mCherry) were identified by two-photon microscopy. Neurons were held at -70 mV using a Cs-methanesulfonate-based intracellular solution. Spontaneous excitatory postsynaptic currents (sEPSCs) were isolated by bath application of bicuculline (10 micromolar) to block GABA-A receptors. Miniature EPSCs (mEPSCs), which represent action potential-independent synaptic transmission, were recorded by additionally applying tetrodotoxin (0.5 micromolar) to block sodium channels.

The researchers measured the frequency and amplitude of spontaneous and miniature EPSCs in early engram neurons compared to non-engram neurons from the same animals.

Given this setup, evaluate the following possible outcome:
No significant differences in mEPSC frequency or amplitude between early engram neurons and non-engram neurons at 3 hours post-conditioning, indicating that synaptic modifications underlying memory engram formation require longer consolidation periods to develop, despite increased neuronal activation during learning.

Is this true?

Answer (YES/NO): NO